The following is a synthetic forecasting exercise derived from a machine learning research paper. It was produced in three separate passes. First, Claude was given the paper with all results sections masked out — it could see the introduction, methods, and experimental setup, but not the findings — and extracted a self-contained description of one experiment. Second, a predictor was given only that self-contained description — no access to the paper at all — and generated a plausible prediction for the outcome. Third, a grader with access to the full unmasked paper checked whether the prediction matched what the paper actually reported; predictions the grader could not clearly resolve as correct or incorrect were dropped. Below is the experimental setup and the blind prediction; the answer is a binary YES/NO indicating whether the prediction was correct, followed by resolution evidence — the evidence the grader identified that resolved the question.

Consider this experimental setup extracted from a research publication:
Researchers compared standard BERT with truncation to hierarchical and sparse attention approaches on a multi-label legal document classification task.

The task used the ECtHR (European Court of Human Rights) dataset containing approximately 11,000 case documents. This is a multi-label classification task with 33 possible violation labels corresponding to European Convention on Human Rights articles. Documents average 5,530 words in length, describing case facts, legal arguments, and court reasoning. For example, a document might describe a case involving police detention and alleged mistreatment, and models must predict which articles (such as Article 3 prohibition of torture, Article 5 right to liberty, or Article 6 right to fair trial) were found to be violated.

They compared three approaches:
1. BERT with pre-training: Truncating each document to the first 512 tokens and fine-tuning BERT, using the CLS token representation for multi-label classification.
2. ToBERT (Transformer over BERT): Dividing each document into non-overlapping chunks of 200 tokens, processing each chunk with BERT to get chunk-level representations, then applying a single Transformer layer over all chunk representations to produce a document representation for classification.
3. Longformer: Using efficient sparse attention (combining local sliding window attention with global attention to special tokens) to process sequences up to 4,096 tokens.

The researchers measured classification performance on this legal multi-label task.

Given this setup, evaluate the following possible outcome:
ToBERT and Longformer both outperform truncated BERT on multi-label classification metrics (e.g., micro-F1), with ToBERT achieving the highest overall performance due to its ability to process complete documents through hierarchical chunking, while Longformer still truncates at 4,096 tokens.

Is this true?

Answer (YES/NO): NO